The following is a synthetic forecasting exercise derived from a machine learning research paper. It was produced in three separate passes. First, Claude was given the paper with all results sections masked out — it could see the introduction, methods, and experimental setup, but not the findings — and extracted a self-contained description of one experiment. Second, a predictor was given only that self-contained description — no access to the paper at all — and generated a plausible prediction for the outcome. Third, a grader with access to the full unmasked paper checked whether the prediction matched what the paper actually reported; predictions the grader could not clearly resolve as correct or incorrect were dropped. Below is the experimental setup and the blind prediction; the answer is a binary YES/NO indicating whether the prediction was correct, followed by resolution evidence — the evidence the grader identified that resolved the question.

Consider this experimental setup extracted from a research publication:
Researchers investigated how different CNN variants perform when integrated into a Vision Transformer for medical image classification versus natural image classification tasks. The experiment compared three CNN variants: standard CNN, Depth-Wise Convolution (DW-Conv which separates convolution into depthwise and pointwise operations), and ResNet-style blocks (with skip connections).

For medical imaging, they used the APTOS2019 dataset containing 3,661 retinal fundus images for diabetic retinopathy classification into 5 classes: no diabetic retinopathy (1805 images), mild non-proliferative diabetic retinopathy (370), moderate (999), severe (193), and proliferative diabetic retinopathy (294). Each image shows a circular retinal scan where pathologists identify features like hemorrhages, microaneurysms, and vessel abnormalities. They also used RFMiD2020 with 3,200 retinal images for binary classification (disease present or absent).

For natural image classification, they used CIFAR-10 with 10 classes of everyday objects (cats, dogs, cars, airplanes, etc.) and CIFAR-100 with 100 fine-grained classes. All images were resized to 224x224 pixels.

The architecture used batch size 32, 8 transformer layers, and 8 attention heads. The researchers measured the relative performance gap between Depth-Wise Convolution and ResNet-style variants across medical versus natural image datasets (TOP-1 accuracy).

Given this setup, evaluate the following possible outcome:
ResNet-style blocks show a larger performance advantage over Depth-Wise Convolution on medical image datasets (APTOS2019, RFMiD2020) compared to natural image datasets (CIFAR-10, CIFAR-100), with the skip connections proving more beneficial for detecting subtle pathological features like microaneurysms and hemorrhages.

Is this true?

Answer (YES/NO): NO